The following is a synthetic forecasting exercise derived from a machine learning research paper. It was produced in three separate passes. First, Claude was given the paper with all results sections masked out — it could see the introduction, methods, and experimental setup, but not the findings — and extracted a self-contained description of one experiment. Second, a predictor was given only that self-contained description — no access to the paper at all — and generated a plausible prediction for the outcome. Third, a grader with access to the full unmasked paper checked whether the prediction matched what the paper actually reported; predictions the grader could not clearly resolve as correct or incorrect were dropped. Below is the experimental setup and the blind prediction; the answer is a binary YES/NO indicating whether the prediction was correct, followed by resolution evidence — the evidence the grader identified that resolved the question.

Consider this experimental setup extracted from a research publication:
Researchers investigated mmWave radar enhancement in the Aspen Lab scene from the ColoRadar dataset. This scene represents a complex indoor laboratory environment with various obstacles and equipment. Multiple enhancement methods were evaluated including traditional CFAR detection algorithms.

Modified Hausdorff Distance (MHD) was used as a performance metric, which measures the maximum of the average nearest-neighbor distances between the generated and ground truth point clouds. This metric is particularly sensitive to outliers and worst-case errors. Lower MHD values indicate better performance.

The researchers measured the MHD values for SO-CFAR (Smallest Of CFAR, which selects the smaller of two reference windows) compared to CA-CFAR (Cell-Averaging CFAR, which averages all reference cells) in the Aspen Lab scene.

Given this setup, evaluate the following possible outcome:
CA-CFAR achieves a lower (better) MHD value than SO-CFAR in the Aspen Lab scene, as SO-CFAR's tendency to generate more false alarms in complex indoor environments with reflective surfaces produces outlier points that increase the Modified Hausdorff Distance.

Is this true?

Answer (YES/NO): YES